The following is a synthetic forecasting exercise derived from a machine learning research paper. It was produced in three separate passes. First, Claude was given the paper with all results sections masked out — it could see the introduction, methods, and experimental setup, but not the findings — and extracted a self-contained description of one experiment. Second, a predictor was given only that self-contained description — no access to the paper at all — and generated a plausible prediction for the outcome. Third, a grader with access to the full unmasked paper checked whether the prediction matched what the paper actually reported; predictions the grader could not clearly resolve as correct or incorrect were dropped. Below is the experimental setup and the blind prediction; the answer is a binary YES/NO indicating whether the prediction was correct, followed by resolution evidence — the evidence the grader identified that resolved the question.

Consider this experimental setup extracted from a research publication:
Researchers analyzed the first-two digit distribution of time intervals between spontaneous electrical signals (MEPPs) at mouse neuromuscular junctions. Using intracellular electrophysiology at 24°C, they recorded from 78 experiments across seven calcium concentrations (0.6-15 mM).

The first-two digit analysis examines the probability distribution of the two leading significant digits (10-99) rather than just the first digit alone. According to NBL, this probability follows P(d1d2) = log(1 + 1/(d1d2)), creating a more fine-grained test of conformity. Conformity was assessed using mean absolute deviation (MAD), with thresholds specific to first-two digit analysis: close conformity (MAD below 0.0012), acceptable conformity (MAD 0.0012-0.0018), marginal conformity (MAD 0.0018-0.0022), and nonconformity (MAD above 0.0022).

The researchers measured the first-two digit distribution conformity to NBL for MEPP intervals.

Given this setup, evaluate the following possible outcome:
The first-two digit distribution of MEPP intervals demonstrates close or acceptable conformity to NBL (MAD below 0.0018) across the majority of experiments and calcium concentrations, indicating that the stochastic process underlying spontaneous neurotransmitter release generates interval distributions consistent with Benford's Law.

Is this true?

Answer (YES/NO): NO